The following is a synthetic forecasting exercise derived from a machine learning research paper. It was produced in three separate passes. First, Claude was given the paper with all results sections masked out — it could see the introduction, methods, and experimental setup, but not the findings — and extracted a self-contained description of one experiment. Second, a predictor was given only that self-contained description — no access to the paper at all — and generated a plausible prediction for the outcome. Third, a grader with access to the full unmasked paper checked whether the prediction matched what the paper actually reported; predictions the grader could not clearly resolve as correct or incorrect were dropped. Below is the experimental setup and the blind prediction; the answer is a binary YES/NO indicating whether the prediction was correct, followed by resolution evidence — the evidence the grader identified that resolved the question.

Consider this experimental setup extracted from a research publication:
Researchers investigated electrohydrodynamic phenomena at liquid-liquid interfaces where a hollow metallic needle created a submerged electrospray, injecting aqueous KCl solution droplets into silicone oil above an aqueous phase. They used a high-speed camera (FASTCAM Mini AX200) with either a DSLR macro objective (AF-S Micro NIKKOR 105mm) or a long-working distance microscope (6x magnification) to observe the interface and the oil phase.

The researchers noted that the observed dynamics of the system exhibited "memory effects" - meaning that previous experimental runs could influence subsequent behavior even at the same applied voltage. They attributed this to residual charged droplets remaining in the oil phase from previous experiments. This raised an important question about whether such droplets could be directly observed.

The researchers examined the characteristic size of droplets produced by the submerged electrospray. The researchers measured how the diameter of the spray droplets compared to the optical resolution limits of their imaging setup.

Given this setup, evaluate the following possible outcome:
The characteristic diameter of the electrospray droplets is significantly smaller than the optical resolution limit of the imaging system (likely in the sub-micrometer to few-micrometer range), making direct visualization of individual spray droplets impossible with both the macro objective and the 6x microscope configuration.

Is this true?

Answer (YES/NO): NO